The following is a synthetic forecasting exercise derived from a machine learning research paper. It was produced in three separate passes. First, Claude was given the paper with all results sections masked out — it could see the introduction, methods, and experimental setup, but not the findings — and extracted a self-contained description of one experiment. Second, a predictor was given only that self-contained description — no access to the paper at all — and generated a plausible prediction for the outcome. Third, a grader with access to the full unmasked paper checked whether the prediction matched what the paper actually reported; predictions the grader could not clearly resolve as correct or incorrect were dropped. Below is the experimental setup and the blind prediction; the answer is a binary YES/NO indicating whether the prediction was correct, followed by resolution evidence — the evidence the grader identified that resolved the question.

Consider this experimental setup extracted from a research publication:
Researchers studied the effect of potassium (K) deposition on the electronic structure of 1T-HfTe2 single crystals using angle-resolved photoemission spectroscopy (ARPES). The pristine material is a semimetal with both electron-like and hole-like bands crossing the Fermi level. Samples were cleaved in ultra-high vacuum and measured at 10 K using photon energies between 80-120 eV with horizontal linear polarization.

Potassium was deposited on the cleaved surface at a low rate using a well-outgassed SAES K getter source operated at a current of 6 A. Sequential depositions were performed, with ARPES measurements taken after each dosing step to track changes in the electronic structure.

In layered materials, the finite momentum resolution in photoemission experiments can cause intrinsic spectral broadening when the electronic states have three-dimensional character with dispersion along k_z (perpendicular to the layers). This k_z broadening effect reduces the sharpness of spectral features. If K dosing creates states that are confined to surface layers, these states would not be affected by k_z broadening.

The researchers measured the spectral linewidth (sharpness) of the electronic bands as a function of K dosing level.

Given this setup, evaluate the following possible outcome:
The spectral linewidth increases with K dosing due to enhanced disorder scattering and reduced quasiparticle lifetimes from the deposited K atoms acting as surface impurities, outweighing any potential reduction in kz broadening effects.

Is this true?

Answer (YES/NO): NO